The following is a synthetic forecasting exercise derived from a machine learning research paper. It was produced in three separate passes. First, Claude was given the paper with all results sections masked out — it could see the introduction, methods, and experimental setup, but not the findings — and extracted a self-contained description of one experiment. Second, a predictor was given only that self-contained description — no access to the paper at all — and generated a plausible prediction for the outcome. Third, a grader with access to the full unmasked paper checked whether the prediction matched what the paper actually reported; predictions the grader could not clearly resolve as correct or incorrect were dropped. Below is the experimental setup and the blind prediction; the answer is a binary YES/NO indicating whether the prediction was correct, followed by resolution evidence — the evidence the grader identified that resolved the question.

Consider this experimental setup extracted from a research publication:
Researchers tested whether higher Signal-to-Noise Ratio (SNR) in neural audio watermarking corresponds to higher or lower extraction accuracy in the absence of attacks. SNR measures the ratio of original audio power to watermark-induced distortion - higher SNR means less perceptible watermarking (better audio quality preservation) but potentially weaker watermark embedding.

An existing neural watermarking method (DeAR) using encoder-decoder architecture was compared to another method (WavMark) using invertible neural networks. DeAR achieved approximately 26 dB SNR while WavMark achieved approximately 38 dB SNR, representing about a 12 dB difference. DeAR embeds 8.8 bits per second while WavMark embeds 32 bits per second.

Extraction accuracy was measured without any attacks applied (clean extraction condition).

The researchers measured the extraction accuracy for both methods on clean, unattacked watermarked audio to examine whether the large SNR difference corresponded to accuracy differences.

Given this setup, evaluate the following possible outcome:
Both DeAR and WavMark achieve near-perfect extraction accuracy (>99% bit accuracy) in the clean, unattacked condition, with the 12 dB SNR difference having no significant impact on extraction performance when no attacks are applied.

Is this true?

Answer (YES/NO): YES